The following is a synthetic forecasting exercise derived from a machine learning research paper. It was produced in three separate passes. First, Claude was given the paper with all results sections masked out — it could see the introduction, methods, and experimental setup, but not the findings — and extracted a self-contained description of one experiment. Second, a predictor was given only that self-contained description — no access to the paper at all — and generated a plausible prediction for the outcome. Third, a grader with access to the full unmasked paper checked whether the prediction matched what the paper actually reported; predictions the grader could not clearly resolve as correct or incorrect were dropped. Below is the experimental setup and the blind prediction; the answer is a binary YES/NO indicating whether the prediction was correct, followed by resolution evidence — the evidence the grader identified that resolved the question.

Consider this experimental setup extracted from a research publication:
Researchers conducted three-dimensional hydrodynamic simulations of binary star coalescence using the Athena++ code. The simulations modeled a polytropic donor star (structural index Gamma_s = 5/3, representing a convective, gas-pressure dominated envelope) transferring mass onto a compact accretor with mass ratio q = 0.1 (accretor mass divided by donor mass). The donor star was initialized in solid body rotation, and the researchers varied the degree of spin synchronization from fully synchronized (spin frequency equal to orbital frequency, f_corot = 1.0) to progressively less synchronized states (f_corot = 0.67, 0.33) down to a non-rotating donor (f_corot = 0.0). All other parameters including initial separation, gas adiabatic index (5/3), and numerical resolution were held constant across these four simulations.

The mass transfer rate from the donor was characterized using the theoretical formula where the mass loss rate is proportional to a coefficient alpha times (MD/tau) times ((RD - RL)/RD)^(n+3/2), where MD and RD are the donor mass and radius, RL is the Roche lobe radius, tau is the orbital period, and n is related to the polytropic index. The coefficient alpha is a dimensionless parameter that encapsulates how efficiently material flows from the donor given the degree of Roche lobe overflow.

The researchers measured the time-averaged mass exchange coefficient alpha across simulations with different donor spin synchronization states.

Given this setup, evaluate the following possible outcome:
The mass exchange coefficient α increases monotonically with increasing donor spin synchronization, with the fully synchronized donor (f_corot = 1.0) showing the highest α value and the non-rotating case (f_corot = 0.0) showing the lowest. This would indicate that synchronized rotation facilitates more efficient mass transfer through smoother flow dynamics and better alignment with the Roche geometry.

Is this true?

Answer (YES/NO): NO